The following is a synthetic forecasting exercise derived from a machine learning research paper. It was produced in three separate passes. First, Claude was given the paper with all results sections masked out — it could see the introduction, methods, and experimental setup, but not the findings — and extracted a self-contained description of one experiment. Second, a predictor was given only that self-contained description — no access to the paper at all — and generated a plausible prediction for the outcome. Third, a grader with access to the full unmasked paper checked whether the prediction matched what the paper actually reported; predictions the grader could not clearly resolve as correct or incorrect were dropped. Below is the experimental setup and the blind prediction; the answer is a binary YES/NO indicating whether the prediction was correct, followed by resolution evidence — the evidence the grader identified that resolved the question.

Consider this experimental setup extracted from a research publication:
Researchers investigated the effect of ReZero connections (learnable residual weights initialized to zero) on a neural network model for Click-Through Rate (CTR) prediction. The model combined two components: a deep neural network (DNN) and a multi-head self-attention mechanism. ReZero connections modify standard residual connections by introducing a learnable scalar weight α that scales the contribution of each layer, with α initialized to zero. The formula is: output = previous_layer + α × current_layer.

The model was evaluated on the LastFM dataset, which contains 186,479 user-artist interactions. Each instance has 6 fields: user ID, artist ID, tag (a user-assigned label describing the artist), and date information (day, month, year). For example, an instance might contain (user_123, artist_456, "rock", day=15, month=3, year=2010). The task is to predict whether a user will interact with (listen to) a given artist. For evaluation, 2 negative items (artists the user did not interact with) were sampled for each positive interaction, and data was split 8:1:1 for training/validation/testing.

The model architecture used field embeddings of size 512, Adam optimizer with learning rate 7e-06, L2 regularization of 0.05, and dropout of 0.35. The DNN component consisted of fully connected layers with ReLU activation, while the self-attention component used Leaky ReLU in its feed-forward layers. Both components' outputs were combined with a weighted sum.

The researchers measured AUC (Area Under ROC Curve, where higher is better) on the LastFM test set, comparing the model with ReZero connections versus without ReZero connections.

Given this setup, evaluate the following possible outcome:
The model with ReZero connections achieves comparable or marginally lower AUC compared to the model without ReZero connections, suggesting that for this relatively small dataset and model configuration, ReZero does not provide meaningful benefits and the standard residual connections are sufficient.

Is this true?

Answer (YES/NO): YES